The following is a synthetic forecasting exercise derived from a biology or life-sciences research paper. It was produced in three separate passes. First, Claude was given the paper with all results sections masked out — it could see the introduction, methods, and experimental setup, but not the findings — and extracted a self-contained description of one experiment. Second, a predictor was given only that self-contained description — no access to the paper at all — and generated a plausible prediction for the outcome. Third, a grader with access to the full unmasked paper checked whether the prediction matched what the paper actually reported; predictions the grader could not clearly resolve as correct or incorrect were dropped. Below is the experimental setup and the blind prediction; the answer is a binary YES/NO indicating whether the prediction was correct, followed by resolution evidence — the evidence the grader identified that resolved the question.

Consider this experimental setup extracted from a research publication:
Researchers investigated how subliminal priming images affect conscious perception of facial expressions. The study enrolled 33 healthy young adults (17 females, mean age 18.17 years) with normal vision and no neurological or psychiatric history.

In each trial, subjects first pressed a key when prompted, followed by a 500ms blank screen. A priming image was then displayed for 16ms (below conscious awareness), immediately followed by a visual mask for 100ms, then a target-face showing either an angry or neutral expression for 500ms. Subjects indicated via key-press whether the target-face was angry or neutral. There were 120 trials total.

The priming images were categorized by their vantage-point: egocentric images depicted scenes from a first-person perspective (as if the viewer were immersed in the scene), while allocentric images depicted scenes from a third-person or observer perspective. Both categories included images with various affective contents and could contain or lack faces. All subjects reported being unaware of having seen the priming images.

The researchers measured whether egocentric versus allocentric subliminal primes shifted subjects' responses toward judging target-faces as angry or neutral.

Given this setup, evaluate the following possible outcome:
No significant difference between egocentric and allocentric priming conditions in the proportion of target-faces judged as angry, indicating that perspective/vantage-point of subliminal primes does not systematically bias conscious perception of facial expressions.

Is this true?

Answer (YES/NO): NO